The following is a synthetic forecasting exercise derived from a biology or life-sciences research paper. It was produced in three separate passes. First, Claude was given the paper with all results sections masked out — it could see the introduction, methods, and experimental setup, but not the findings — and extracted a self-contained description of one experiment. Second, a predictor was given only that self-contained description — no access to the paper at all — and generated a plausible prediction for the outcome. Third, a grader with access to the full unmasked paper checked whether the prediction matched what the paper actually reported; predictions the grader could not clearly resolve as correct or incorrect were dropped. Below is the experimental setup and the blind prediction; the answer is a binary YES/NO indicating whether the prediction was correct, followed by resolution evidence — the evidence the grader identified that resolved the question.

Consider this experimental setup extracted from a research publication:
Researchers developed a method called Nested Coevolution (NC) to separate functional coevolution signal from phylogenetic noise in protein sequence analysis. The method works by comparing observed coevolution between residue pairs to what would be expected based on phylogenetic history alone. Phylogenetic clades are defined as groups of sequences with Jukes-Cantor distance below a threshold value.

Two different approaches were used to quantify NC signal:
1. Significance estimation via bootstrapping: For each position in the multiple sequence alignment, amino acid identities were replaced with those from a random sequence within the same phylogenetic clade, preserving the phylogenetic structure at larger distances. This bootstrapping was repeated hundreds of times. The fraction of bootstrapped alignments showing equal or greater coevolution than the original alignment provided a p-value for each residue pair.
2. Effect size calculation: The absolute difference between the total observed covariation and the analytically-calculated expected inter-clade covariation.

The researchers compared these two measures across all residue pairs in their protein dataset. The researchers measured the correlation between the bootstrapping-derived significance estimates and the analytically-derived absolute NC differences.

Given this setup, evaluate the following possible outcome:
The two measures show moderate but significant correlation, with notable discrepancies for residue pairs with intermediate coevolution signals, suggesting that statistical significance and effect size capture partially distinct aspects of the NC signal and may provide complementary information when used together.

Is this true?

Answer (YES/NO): NO